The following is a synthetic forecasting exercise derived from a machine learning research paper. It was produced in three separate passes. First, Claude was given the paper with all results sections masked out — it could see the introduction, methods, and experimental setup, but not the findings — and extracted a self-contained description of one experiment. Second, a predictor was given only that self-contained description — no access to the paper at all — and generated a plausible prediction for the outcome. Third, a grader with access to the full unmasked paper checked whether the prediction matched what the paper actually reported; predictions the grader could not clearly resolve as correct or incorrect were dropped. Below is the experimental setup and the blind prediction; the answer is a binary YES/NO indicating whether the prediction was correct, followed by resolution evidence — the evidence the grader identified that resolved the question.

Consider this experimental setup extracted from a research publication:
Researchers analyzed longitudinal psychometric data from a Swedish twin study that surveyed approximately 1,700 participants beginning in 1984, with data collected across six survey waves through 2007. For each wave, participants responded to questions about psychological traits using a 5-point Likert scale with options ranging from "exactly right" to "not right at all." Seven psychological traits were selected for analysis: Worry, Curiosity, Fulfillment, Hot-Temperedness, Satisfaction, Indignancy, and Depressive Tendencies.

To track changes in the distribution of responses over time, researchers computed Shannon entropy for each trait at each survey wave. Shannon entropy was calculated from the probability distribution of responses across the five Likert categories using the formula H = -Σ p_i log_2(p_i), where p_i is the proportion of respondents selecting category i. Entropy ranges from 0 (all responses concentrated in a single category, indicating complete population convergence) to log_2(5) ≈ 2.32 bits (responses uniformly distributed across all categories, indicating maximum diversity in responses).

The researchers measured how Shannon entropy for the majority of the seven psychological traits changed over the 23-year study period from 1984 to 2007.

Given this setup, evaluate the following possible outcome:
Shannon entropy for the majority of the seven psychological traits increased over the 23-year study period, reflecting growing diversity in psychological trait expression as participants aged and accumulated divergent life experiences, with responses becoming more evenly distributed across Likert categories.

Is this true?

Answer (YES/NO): NO